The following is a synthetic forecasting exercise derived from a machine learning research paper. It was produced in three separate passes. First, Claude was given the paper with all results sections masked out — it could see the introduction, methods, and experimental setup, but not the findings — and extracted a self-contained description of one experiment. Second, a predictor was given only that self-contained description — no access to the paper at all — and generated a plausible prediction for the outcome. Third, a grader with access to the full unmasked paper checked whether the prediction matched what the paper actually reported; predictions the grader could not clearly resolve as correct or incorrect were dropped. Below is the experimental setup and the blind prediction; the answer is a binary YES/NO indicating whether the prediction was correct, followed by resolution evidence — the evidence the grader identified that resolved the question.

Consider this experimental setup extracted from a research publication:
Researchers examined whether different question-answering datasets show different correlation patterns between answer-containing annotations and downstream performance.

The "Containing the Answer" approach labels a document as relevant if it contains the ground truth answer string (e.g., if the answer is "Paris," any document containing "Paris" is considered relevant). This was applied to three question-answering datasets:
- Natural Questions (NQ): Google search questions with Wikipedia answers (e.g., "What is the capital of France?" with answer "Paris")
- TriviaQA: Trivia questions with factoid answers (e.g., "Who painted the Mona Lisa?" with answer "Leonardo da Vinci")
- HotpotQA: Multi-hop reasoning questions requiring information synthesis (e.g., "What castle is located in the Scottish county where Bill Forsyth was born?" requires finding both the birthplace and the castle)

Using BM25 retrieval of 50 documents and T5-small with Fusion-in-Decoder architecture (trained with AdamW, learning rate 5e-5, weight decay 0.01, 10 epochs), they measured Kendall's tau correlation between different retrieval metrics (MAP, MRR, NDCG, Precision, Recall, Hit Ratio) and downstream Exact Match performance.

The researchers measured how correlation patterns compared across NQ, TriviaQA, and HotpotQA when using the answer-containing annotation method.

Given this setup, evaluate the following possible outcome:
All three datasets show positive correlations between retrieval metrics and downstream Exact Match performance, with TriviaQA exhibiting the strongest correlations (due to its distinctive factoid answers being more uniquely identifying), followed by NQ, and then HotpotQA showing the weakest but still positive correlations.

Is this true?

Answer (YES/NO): NO